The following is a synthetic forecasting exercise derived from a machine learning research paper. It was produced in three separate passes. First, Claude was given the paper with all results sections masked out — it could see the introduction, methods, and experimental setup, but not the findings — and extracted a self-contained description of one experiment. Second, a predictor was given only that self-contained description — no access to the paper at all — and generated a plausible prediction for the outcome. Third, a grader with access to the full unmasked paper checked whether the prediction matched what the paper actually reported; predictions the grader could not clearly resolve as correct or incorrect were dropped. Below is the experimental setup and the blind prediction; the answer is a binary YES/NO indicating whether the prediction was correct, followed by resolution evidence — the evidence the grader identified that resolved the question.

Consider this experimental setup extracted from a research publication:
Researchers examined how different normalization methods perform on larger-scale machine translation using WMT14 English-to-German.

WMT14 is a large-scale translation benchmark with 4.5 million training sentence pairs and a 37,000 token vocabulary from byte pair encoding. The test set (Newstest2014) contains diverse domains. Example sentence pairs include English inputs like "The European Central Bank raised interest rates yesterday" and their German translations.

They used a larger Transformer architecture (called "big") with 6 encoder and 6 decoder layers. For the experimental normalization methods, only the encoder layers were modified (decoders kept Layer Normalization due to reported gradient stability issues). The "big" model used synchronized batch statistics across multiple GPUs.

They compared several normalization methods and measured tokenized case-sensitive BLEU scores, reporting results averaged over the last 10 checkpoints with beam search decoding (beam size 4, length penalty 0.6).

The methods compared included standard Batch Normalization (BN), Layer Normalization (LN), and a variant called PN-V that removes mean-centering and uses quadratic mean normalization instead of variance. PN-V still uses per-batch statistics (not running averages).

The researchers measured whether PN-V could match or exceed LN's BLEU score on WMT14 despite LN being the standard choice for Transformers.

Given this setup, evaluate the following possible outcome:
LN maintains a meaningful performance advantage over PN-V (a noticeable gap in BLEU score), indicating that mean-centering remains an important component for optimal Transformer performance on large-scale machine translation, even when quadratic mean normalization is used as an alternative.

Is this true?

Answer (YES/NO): YES